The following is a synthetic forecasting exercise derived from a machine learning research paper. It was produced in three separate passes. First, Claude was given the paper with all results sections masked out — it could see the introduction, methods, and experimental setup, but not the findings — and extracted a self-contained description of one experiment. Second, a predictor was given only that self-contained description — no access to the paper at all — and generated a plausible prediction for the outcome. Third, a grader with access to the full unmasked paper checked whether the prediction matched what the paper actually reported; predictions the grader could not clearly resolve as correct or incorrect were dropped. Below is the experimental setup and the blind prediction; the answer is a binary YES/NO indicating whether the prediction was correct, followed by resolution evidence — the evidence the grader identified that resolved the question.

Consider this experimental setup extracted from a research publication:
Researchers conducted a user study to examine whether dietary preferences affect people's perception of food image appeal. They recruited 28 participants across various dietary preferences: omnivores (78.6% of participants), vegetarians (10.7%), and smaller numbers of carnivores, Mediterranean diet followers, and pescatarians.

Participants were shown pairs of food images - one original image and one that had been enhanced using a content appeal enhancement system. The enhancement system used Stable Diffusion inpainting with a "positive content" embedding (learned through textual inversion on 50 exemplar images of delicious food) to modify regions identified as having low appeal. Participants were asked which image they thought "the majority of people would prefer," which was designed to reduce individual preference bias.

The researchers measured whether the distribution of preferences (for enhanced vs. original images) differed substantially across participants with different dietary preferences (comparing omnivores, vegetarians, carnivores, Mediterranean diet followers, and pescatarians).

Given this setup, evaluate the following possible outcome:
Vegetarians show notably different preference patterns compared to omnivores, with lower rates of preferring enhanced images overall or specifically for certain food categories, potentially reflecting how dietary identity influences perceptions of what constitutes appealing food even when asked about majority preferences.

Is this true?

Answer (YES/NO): NO